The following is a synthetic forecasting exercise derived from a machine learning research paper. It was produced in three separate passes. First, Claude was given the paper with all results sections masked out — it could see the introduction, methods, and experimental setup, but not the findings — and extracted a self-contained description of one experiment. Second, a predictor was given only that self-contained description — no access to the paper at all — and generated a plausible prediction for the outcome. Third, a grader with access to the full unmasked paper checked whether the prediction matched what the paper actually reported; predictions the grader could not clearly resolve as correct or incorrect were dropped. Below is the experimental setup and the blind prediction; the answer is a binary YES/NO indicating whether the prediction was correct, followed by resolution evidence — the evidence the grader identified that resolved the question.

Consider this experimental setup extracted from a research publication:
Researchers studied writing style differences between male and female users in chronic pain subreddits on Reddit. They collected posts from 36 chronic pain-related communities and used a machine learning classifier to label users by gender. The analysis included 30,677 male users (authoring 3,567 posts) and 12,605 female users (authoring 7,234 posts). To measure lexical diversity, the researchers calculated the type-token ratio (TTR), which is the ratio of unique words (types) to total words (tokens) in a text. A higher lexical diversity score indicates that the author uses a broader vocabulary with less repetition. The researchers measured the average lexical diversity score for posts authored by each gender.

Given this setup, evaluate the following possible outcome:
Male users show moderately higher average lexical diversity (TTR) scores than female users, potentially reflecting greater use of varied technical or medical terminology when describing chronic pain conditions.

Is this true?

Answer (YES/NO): NO